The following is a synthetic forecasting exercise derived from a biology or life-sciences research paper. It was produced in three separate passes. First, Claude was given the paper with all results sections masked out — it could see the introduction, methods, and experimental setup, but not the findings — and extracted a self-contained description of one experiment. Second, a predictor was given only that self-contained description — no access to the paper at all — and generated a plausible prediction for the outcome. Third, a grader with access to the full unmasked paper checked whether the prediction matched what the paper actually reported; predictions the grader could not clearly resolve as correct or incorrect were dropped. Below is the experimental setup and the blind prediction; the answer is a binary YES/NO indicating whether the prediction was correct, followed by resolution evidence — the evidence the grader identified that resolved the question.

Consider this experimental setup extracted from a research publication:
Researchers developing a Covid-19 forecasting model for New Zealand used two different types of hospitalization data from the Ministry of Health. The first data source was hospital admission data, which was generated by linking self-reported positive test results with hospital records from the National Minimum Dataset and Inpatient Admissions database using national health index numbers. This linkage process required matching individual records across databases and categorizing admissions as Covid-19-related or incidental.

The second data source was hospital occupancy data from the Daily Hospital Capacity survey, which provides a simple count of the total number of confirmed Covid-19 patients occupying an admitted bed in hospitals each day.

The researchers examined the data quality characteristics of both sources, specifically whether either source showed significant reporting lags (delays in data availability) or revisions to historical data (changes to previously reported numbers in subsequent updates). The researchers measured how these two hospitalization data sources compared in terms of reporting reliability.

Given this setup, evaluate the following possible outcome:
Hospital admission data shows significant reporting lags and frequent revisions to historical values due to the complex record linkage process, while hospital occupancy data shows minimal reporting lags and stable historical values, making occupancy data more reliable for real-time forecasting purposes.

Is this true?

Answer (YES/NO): YES